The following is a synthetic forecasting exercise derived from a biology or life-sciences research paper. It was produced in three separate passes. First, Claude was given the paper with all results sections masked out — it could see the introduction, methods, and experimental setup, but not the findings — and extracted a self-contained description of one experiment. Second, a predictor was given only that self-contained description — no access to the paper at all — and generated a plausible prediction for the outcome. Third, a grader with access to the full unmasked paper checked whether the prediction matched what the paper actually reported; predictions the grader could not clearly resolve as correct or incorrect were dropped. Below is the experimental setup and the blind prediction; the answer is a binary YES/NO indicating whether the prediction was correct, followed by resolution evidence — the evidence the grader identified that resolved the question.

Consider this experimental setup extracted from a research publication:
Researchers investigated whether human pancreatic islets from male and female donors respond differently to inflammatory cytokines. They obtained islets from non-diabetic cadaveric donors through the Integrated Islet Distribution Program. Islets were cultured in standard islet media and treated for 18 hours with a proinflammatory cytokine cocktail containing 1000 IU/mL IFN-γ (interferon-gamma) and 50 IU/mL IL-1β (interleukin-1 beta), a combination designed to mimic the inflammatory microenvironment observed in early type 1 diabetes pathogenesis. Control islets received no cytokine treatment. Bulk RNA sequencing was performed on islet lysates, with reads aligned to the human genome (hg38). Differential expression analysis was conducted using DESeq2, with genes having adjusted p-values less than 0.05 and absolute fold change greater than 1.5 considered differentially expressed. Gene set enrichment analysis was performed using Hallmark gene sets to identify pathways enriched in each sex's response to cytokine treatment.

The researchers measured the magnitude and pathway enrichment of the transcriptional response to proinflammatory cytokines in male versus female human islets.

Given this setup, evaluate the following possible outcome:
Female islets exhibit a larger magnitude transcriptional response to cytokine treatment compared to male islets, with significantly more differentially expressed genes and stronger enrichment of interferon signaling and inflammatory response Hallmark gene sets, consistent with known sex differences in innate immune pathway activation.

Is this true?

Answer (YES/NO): NO